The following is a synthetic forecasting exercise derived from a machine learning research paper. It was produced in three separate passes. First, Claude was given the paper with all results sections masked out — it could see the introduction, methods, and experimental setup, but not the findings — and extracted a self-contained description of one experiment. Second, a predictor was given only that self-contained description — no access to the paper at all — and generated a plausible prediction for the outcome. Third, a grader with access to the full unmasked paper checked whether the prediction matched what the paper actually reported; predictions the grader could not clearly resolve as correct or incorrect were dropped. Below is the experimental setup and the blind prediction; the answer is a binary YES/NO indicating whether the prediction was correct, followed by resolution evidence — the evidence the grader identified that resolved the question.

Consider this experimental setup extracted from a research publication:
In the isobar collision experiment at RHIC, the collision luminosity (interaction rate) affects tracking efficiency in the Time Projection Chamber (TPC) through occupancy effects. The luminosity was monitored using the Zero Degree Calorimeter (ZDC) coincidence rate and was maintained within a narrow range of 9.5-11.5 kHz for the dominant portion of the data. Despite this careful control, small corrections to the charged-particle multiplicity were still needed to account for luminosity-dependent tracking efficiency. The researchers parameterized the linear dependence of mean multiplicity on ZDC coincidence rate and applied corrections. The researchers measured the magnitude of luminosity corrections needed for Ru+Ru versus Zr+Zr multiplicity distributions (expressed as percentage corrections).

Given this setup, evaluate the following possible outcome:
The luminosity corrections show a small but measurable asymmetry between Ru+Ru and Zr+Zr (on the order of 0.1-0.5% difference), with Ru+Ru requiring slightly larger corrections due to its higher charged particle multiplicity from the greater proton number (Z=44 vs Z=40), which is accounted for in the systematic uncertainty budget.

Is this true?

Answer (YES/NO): NO